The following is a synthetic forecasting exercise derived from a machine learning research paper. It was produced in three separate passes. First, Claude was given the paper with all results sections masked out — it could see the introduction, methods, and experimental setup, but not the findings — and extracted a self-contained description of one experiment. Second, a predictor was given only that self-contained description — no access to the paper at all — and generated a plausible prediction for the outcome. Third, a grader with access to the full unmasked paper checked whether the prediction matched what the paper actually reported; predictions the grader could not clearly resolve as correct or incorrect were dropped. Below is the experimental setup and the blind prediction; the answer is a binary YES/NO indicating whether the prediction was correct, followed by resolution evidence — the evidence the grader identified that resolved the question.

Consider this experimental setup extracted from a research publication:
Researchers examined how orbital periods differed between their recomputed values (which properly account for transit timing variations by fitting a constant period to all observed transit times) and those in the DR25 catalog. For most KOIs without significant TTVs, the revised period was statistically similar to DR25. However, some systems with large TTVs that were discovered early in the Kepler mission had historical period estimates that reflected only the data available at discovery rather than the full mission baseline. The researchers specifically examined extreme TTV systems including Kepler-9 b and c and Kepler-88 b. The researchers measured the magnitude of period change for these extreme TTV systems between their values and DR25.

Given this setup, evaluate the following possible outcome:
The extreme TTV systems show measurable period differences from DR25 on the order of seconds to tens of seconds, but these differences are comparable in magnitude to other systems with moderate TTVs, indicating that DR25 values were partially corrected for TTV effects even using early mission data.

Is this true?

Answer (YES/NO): NO